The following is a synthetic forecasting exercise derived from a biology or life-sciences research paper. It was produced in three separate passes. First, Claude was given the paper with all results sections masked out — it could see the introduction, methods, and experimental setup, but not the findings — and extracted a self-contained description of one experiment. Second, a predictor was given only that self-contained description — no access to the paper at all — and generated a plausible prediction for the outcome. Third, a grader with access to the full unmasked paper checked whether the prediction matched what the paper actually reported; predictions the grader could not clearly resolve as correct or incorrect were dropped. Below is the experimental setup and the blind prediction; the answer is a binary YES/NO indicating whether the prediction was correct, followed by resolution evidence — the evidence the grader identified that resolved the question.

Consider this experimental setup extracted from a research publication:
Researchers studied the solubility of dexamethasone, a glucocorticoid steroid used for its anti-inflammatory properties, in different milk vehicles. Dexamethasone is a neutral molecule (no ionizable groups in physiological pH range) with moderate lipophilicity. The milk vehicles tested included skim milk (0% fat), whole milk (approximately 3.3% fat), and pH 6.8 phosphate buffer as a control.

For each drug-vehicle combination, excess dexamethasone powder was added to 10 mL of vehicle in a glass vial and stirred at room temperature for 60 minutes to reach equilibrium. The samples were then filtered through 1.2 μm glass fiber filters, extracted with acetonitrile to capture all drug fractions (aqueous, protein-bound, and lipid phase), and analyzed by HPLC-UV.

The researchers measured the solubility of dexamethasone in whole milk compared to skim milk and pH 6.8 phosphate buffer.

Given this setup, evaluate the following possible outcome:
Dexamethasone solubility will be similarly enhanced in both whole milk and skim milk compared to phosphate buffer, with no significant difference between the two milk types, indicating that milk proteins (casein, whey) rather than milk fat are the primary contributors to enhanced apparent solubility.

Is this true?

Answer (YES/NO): YES